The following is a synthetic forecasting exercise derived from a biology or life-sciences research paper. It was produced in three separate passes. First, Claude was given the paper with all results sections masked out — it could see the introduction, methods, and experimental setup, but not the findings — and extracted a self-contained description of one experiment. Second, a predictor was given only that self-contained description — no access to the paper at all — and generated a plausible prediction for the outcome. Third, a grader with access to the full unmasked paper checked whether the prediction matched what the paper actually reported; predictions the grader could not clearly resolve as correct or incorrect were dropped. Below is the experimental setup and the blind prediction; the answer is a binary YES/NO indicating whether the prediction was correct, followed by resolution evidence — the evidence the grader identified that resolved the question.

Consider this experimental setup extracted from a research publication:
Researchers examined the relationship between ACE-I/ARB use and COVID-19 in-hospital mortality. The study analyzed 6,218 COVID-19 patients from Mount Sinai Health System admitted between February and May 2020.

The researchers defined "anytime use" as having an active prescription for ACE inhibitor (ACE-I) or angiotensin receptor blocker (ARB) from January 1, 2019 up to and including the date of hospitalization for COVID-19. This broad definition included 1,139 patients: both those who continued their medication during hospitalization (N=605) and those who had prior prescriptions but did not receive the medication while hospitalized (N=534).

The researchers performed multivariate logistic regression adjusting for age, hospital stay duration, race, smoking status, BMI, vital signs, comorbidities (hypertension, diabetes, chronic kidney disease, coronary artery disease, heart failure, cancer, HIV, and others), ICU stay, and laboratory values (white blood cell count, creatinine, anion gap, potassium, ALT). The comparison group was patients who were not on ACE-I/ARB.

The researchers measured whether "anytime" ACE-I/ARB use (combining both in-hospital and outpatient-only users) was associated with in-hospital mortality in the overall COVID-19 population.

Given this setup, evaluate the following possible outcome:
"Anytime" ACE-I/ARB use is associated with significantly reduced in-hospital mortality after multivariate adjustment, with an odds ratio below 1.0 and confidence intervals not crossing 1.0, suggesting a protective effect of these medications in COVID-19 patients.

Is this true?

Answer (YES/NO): YES